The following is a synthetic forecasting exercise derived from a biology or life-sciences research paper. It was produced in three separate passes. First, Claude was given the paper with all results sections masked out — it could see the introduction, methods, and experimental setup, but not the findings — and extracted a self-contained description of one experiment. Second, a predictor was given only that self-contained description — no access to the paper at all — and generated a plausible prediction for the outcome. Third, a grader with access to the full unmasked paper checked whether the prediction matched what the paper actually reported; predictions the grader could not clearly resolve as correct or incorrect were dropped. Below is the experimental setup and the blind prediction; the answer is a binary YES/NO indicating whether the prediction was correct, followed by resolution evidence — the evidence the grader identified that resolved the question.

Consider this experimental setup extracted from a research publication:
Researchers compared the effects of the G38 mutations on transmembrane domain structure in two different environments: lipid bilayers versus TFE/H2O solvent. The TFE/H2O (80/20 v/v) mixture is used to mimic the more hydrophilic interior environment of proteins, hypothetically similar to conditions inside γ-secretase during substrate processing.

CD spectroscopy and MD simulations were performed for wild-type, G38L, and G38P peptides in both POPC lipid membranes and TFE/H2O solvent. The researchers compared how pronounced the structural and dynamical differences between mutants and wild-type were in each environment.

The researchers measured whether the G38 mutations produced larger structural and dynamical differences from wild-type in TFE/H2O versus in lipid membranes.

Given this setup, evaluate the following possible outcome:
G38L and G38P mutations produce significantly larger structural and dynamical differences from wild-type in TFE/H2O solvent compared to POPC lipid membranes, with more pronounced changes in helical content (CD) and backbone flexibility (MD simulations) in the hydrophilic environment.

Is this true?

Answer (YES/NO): NO